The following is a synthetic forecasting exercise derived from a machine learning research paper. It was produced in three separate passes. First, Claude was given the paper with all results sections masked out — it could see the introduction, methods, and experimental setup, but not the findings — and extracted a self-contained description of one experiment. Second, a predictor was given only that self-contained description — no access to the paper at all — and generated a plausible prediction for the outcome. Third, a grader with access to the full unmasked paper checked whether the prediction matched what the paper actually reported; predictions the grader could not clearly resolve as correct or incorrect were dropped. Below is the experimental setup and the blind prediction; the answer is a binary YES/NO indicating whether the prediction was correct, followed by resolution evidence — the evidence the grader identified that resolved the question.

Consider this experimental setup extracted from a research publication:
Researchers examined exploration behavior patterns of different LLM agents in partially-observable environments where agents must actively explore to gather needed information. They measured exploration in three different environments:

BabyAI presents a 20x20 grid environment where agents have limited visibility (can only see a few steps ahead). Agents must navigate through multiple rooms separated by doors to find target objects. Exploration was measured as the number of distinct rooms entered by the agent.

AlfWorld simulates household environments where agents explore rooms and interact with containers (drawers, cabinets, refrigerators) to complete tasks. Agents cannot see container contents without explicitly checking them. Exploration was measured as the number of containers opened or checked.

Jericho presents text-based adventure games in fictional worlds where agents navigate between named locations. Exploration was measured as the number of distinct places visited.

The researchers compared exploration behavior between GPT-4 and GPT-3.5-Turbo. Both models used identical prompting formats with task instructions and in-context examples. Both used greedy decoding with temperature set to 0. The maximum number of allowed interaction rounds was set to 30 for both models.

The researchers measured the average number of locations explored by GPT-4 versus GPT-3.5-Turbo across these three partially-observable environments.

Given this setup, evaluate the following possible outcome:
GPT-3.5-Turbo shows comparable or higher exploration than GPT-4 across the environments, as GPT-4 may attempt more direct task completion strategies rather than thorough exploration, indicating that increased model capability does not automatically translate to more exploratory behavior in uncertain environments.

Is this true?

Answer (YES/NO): YES